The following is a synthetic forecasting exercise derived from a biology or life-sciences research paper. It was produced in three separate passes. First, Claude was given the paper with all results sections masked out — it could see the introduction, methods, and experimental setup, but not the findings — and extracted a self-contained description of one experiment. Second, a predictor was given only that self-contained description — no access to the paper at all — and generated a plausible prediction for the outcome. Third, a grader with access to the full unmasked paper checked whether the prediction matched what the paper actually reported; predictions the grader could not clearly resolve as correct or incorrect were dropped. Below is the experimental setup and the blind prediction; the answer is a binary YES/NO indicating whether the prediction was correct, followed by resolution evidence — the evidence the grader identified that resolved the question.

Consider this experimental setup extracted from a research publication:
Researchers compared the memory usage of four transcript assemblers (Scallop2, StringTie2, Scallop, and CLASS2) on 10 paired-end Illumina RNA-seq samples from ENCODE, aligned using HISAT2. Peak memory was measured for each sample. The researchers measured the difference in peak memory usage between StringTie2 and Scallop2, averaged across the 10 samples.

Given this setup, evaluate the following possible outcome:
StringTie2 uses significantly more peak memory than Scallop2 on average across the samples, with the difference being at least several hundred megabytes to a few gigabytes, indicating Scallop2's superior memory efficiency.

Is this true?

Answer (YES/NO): NO